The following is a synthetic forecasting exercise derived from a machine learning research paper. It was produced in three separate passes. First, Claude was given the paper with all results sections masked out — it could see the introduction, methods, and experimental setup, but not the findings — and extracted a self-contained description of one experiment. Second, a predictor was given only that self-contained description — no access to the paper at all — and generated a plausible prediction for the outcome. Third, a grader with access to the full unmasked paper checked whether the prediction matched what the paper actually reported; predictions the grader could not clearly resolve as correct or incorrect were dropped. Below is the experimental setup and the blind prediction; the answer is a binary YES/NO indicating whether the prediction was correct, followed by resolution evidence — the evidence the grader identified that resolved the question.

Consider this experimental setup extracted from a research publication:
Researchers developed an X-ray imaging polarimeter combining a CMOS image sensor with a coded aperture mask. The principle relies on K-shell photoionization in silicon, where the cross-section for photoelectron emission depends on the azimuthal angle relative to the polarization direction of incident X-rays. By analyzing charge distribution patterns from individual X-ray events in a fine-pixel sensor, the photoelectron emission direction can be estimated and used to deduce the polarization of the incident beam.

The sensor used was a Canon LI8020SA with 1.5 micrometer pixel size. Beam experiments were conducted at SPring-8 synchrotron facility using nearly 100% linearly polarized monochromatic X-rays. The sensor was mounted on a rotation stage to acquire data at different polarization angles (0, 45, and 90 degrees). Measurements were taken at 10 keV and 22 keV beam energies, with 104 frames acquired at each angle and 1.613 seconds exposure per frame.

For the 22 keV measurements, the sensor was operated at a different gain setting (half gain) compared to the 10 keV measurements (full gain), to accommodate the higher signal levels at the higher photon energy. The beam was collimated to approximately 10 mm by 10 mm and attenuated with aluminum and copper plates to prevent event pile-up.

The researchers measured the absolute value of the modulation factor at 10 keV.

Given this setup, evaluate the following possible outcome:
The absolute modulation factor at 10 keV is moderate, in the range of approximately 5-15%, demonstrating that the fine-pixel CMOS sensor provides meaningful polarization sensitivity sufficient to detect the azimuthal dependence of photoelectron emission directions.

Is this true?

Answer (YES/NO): YES